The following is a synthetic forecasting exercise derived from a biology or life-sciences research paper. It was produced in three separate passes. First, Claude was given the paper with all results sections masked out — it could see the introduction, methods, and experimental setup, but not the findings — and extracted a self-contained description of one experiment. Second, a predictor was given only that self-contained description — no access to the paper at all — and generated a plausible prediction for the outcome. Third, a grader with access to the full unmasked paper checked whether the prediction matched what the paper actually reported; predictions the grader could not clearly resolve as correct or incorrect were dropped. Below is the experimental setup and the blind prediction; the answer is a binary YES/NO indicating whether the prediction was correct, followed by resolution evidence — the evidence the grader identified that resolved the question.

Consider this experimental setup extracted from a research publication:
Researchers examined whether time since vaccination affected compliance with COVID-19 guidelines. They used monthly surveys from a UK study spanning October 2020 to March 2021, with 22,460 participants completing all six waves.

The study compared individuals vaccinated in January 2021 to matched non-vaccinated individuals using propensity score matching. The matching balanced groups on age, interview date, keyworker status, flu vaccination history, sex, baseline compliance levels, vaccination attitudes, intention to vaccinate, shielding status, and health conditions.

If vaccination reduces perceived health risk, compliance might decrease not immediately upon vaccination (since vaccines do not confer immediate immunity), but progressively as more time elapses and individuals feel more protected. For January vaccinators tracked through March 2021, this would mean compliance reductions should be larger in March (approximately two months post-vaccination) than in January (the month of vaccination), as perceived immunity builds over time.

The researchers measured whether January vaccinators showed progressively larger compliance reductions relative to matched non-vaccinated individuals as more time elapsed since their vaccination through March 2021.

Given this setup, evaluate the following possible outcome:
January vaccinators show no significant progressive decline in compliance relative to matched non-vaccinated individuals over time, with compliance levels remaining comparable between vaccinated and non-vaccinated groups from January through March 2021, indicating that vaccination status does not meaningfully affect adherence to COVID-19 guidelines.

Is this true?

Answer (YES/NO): YES